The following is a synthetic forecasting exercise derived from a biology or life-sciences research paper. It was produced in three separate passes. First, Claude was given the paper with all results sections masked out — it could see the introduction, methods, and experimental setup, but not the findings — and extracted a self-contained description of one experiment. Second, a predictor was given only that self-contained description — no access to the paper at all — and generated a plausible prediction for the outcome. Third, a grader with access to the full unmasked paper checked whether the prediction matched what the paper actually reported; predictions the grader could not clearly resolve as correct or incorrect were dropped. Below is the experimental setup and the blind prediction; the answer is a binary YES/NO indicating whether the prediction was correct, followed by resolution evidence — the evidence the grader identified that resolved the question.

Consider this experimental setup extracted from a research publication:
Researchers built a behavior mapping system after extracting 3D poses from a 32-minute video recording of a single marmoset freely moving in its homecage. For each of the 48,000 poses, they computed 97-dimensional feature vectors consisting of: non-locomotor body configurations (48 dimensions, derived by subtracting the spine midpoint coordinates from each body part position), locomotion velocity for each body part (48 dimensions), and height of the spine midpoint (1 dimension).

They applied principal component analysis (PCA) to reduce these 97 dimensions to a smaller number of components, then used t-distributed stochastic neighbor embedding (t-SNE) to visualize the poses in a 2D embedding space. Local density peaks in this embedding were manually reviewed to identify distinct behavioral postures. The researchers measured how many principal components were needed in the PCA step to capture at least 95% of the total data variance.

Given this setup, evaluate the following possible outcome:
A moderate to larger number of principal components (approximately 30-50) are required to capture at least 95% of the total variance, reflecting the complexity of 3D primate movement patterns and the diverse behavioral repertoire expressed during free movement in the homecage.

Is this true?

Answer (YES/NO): NO